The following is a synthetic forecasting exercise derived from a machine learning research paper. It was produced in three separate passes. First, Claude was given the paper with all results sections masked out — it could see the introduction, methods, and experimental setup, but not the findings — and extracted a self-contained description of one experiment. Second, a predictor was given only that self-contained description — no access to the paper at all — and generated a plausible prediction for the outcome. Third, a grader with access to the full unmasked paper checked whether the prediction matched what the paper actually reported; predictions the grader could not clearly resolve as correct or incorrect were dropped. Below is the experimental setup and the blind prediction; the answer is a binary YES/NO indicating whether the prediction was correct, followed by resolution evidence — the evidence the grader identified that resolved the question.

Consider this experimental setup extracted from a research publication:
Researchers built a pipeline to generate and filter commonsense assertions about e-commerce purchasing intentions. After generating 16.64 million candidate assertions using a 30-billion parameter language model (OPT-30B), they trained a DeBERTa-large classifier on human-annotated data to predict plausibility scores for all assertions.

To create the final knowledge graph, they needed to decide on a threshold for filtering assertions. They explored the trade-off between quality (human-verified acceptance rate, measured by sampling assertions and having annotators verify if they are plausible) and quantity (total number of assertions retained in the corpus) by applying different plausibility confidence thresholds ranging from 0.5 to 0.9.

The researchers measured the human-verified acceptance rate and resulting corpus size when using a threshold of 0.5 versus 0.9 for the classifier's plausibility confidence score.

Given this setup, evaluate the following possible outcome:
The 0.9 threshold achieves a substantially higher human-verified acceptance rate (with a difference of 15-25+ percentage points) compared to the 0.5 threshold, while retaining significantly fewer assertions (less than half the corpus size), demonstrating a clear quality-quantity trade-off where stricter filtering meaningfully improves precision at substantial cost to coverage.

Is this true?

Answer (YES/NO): NO